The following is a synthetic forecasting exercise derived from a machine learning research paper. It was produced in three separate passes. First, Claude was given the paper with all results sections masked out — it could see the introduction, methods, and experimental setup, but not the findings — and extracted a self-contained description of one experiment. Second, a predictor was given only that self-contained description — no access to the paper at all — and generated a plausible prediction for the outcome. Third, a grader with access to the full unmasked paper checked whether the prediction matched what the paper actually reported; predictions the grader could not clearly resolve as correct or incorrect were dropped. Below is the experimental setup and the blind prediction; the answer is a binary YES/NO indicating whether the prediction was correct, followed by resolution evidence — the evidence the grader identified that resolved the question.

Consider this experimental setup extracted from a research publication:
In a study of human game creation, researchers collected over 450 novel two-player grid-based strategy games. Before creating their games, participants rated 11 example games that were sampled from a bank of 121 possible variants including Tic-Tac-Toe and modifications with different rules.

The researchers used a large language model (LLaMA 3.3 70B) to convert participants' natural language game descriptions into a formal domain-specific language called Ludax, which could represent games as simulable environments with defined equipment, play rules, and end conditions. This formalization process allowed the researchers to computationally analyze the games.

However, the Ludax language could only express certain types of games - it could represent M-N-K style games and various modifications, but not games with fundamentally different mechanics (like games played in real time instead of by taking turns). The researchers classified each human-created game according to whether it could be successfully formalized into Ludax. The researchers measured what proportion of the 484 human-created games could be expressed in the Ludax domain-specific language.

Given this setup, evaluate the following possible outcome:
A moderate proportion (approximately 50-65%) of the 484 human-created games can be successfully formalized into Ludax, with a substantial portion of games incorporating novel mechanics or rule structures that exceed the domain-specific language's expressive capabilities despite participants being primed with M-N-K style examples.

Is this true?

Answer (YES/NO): NO